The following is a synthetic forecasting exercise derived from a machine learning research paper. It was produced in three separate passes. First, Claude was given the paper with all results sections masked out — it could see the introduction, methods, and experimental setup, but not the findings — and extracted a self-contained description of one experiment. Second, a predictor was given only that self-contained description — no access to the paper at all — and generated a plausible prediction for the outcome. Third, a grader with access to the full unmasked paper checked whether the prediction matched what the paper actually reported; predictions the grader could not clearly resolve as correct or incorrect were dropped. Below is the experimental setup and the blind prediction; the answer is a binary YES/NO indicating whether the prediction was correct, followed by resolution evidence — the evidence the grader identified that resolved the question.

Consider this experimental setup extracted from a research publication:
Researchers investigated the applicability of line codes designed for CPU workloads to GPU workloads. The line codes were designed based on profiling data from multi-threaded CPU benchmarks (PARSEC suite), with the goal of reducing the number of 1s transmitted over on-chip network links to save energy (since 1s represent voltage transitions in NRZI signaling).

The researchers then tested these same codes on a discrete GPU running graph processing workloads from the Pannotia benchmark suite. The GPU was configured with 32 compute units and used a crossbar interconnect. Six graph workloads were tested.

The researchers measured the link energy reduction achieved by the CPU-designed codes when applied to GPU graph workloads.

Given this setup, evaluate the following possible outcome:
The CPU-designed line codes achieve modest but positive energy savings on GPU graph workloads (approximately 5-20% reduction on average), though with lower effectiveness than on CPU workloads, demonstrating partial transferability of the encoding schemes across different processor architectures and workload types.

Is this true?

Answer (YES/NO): NO